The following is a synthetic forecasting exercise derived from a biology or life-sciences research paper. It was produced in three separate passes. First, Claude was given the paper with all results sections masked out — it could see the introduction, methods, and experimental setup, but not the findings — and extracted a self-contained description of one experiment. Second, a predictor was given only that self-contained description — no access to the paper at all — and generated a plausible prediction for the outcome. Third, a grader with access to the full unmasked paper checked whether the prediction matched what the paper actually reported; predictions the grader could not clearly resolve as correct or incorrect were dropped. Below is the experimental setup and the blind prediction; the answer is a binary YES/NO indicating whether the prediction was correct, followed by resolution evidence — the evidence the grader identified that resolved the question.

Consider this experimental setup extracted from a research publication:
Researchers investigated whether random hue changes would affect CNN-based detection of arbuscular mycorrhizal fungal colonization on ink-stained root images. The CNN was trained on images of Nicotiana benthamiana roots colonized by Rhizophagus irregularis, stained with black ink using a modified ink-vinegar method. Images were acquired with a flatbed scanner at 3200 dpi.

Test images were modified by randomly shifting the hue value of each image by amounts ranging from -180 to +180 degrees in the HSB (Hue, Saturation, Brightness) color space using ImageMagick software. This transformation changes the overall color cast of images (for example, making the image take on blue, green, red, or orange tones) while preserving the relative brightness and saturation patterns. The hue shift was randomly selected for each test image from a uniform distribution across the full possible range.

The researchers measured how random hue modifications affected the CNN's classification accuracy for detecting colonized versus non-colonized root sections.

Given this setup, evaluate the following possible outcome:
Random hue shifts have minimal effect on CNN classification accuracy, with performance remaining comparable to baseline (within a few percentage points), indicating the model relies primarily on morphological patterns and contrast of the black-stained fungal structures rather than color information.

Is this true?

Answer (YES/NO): NO